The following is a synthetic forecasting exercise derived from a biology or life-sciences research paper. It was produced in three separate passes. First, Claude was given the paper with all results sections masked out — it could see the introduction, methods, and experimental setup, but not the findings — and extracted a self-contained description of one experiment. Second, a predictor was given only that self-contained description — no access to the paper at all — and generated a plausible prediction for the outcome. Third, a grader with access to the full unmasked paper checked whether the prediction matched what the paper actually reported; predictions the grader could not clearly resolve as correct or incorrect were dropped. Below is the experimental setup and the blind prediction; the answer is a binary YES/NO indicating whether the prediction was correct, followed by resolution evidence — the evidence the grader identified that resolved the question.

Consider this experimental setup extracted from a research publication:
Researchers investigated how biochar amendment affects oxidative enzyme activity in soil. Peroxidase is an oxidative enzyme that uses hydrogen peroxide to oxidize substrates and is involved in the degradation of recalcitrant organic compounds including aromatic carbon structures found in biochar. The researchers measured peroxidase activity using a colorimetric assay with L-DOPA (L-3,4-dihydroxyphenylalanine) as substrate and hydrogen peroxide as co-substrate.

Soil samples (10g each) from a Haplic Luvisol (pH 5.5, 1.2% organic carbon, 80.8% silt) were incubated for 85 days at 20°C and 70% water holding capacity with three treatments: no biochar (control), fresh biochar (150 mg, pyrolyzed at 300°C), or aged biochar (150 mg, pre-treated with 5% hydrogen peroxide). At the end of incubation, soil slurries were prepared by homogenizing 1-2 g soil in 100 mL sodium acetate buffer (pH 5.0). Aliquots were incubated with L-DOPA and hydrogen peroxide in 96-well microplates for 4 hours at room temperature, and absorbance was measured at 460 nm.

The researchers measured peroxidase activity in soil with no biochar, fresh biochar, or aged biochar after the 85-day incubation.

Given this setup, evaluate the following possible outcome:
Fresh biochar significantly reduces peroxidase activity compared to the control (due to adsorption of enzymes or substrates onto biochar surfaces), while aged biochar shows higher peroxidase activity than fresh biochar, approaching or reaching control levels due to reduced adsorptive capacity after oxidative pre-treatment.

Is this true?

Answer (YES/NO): NO